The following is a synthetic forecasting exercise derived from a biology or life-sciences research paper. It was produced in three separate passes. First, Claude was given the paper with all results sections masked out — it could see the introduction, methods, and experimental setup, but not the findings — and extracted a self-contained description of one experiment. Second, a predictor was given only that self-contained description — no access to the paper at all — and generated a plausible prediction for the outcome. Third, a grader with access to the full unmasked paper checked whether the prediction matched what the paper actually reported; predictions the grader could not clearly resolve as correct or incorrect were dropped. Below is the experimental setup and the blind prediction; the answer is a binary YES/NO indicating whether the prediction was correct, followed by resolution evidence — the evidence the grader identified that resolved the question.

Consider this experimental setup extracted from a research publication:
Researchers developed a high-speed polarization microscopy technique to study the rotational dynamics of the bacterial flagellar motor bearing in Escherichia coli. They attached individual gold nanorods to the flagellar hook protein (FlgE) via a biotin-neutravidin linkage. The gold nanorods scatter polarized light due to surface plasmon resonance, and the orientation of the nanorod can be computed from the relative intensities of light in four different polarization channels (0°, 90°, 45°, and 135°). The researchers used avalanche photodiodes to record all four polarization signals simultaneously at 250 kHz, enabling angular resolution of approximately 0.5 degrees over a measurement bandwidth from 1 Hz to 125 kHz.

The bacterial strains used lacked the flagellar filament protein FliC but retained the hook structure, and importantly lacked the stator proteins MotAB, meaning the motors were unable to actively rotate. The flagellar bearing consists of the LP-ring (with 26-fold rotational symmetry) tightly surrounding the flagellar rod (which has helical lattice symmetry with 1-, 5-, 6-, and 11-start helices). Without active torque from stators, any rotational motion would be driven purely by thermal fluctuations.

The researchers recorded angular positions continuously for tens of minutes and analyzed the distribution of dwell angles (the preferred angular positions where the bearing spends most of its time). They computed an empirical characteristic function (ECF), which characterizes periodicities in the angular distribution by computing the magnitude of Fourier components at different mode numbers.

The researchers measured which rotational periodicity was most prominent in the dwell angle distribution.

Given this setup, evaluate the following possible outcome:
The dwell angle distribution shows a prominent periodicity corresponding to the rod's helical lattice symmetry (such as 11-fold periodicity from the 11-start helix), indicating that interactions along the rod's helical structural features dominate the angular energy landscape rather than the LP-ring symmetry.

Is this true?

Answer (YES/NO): NO